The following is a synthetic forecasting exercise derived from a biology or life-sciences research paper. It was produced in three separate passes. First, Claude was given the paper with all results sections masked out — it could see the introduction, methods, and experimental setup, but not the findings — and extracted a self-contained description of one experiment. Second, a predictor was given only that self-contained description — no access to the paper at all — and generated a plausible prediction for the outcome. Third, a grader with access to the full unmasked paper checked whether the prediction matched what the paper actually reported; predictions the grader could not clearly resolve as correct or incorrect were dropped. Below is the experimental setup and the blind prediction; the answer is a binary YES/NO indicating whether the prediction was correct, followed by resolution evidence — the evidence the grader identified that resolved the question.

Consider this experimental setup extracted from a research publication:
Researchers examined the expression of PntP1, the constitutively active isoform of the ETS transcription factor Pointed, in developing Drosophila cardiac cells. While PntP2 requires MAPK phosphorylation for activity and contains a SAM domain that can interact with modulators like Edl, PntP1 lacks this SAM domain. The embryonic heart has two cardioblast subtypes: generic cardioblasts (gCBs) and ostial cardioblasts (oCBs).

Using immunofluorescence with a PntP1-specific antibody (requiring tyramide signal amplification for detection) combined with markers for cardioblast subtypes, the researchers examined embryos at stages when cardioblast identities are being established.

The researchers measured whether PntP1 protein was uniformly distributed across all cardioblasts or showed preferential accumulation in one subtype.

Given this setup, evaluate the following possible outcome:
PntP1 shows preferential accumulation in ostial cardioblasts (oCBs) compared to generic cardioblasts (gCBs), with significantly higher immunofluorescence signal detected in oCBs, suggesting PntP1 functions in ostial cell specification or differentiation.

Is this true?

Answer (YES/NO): NO